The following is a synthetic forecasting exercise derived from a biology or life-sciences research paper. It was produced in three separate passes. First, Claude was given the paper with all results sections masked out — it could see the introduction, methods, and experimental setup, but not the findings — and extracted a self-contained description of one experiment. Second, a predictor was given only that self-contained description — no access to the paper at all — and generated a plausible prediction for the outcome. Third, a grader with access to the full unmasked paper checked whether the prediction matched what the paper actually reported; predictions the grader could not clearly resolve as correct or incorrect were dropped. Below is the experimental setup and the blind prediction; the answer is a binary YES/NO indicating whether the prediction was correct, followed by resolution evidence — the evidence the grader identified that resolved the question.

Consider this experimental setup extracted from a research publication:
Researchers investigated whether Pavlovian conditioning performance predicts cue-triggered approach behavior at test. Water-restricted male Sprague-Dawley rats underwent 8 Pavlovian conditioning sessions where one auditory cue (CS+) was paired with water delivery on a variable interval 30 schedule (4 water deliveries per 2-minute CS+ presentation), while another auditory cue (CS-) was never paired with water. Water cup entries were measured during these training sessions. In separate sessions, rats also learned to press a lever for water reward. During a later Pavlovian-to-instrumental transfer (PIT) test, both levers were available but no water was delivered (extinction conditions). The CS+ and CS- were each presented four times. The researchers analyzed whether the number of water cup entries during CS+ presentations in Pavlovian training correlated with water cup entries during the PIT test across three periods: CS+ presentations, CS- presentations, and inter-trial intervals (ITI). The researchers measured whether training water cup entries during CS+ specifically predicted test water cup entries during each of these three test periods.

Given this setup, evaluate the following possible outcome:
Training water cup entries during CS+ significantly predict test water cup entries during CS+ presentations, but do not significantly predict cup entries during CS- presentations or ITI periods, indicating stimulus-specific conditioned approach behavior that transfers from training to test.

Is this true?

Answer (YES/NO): YES